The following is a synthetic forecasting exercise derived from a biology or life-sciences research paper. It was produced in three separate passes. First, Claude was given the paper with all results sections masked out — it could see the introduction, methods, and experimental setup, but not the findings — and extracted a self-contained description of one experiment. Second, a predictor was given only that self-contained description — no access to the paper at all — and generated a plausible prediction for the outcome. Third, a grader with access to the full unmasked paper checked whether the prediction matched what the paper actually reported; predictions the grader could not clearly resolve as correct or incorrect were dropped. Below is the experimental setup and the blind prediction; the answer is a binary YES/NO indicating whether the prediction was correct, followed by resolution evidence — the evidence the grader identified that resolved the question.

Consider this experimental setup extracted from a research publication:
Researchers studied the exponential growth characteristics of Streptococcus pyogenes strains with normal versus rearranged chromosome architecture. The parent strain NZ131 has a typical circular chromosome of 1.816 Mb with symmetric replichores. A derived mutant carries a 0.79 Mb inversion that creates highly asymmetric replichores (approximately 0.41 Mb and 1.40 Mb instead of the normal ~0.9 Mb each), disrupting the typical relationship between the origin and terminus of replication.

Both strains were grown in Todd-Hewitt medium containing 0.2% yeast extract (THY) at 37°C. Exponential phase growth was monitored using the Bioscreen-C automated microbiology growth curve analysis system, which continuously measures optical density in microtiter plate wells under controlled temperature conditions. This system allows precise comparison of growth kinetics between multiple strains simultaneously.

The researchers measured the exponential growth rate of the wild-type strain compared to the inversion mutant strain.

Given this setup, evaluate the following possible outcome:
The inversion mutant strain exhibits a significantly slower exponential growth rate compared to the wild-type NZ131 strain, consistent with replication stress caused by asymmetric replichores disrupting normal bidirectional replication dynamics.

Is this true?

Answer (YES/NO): NO